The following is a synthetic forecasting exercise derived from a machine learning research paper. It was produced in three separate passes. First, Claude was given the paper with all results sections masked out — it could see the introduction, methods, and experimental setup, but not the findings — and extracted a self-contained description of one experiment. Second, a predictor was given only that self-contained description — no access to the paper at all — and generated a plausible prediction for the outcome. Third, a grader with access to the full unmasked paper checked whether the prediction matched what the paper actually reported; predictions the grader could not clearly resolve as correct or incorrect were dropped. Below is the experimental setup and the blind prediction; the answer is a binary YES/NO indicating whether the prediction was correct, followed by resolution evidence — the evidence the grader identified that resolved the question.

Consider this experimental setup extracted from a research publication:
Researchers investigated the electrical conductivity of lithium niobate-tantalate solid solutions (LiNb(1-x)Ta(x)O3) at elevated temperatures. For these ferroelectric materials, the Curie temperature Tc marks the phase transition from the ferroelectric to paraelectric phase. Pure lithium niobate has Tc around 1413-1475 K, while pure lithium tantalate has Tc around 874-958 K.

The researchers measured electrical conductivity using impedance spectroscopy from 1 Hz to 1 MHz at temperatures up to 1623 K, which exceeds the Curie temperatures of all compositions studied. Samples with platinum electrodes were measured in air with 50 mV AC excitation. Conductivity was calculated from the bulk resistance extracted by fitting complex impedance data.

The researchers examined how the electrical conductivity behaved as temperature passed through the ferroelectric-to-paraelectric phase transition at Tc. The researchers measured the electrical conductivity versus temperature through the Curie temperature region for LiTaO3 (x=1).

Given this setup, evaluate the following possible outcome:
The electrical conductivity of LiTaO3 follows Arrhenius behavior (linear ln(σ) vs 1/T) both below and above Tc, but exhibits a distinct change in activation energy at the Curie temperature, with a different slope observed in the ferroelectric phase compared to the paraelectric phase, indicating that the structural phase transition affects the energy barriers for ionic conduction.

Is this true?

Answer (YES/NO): YES